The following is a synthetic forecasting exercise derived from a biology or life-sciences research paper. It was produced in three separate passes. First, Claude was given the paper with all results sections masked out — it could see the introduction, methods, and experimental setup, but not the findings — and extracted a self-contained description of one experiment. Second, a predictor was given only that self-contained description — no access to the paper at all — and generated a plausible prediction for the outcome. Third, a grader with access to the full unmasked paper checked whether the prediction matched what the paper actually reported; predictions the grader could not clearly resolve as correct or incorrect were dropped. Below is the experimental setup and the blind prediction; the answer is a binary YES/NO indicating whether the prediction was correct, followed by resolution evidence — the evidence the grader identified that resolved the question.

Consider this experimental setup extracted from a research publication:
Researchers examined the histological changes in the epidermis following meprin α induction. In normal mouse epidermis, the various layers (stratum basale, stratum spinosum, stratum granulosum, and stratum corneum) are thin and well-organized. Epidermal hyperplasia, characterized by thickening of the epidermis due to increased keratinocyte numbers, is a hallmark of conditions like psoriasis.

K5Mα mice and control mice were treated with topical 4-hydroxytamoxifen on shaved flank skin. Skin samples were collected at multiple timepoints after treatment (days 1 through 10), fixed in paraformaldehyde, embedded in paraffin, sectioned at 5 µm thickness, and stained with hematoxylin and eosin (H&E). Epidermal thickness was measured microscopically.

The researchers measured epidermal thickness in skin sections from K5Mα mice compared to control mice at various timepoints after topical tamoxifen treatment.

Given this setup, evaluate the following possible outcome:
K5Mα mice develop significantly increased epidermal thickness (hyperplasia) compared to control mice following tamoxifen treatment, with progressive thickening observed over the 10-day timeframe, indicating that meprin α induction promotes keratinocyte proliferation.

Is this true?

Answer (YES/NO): YES